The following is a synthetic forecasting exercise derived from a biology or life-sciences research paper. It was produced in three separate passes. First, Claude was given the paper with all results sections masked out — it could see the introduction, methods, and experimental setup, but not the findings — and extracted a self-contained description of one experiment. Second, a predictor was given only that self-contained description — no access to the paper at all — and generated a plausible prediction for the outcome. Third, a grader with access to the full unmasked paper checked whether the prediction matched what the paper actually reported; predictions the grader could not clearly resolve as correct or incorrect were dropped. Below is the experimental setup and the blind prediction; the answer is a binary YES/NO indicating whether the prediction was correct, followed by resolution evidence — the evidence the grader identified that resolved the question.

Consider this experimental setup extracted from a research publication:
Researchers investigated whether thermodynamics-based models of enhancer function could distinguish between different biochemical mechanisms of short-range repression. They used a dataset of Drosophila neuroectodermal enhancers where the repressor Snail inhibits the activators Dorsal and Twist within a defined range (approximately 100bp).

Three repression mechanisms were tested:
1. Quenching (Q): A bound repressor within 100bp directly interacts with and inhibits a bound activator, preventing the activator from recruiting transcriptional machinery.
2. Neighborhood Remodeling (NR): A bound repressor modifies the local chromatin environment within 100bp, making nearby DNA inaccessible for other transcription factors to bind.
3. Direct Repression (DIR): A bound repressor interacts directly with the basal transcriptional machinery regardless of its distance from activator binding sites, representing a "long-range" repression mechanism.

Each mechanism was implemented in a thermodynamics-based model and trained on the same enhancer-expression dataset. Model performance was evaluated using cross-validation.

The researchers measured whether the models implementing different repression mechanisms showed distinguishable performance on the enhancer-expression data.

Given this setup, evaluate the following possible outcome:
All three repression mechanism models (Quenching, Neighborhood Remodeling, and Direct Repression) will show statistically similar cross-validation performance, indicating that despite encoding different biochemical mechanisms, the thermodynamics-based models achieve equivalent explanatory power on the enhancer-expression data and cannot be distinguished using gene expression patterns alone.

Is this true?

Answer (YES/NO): NO